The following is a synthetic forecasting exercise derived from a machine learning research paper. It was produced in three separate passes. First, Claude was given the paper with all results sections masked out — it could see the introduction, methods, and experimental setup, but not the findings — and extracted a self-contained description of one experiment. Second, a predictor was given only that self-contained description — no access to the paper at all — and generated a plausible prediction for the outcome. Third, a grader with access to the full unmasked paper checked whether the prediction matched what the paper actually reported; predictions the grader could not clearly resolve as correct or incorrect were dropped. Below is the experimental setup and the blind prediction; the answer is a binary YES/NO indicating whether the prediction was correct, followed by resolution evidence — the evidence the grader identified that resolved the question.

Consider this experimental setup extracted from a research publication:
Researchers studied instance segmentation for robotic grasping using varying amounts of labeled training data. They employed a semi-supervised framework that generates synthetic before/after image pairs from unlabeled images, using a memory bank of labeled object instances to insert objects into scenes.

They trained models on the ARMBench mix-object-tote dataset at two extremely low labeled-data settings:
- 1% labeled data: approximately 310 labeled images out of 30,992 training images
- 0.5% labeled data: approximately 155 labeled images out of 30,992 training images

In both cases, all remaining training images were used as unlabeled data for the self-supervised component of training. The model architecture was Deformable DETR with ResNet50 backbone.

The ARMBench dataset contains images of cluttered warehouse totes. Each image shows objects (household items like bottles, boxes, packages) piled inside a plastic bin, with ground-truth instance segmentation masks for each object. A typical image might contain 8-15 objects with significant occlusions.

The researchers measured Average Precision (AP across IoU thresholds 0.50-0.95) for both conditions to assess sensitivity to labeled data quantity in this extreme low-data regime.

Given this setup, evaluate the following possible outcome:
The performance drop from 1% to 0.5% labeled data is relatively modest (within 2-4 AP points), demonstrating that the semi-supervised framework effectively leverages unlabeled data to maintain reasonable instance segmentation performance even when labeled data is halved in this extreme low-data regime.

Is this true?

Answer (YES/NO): YES